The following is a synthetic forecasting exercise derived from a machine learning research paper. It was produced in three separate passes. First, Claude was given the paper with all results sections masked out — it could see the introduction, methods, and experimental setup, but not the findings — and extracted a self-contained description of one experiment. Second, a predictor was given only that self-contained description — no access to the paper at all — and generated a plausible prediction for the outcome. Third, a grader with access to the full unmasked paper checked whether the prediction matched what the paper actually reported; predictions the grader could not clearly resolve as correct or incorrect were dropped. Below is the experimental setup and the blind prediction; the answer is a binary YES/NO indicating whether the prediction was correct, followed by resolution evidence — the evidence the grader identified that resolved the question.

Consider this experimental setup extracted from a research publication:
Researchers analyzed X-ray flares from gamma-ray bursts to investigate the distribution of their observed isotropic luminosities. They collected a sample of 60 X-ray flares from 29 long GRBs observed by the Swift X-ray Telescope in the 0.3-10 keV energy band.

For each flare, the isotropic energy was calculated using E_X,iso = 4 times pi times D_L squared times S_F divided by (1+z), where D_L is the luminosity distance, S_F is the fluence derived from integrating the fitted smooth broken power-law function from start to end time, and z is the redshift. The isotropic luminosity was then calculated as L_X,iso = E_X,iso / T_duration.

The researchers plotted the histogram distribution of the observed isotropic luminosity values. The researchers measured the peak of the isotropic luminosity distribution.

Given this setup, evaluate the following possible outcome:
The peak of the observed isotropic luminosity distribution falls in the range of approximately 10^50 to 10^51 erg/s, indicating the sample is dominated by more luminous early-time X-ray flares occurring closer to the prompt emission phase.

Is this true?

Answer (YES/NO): NO